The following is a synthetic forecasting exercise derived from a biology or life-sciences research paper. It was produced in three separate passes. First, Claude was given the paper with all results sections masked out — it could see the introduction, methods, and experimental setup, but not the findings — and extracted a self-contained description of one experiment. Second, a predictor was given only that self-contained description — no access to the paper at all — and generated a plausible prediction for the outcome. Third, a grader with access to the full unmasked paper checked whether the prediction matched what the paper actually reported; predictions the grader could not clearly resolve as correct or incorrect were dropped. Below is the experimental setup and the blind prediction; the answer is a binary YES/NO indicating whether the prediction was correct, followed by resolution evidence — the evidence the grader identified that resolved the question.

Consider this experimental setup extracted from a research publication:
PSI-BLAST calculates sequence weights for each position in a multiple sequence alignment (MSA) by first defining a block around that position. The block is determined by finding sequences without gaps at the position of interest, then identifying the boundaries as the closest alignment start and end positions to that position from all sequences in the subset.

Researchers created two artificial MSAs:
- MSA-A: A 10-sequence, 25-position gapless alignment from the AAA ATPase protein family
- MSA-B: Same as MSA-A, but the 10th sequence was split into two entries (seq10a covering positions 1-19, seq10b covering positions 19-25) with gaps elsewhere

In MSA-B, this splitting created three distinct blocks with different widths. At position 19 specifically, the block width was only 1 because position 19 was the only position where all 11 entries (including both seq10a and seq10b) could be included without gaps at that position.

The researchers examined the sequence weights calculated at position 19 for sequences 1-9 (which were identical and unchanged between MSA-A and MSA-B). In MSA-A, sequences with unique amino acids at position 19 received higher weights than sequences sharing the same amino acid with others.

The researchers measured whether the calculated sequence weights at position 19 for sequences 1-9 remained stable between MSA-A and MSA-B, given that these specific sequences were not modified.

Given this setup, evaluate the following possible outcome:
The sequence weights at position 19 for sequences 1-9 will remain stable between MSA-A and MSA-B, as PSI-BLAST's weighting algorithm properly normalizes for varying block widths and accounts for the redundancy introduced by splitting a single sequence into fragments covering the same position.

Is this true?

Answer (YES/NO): NO